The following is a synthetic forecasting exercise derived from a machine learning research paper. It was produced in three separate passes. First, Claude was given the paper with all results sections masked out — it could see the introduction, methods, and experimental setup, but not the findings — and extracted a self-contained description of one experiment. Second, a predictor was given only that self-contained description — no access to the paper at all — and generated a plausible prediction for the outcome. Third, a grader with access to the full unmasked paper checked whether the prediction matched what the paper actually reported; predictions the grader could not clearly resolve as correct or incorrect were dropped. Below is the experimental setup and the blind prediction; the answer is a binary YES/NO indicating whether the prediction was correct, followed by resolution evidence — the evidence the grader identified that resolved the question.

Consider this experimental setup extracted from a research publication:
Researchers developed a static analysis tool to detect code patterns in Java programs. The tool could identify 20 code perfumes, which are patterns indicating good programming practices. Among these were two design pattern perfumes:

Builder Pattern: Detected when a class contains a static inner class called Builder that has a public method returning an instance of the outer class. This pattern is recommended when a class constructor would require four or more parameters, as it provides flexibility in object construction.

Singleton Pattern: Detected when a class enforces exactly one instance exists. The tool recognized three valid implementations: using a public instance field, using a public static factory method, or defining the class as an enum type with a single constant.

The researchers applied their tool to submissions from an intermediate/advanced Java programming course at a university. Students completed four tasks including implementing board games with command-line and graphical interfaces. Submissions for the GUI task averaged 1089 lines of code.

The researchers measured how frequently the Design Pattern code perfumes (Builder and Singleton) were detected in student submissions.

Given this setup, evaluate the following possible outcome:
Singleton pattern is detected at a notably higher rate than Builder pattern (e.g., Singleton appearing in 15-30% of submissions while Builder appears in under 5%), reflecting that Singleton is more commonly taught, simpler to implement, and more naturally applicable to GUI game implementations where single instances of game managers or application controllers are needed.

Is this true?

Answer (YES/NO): NO